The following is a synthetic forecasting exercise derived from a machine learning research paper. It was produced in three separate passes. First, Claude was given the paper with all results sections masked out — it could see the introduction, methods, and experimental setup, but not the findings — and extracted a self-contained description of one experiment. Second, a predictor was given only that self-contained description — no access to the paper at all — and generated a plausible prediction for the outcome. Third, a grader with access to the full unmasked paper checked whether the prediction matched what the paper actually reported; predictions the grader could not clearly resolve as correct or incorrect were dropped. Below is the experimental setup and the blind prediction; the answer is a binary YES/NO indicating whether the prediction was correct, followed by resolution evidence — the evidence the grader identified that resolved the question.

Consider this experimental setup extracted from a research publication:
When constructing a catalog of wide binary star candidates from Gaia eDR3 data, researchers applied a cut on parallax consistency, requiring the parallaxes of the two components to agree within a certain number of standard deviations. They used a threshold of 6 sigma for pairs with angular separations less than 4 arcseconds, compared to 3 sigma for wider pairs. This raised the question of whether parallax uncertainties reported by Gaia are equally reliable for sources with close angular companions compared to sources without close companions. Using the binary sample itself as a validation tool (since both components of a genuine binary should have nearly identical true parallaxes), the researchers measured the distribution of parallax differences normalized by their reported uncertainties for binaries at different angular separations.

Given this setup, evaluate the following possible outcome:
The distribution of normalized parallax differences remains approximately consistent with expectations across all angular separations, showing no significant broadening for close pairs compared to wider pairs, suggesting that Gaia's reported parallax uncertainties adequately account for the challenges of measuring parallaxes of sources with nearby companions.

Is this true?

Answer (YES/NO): NO